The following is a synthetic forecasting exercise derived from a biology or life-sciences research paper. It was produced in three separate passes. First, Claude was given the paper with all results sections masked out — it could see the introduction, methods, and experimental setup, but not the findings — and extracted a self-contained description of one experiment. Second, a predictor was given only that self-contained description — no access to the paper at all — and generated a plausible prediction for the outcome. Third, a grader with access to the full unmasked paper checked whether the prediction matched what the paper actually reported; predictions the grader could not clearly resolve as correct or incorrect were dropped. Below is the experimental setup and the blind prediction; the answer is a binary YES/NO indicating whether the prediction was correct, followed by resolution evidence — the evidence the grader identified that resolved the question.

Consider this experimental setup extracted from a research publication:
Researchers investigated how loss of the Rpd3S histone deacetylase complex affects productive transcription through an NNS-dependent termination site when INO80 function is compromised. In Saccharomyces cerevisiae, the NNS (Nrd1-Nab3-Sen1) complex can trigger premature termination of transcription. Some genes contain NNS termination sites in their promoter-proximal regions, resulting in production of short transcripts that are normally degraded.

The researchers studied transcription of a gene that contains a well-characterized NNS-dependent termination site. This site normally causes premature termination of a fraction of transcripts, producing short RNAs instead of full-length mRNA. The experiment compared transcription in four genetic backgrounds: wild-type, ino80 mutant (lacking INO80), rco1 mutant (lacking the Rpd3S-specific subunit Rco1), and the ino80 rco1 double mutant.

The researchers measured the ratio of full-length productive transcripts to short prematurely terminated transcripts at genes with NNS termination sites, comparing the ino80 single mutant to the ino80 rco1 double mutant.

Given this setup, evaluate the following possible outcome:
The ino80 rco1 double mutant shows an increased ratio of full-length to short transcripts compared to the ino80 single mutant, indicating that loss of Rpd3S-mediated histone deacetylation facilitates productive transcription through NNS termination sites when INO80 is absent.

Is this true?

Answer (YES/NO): YES